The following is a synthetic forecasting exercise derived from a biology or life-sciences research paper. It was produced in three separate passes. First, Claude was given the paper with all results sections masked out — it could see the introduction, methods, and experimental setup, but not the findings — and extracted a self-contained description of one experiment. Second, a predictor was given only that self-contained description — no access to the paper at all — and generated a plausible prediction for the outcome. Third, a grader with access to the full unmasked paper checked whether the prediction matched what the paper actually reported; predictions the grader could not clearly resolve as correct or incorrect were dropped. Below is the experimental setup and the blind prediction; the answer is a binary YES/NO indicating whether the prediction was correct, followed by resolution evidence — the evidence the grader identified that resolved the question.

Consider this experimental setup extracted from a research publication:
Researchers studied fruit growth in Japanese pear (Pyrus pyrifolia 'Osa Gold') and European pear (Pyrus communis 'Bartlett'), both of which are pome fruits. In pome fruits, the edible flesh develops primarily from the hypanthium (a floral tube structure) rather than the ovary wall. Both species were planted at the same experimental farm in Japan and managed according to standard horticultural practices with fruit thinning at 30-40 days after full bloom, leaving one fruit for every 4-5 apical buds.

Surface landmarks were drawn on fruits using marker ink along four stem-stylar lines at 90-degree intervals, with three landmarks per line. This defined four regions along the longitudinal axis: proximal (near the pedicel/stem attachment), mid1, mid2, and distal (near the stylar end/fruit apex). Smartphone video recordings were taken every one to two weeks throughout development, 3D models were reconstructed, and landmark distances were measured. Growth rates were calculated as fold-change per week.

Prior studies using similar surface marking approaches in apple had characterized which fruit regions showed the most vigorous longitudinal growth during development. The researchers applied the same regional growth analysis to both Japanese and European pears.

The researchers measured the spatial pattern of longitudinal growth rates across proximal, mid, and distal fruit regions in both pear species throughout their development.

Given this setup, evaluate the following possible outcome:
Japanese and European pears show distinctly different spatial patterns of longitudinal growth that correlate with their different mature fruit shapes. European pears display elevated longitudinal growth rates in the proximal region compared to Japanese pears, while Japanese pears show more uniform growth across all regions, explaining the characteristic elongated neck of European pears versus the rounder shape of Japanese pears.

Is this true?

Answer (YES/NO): NO